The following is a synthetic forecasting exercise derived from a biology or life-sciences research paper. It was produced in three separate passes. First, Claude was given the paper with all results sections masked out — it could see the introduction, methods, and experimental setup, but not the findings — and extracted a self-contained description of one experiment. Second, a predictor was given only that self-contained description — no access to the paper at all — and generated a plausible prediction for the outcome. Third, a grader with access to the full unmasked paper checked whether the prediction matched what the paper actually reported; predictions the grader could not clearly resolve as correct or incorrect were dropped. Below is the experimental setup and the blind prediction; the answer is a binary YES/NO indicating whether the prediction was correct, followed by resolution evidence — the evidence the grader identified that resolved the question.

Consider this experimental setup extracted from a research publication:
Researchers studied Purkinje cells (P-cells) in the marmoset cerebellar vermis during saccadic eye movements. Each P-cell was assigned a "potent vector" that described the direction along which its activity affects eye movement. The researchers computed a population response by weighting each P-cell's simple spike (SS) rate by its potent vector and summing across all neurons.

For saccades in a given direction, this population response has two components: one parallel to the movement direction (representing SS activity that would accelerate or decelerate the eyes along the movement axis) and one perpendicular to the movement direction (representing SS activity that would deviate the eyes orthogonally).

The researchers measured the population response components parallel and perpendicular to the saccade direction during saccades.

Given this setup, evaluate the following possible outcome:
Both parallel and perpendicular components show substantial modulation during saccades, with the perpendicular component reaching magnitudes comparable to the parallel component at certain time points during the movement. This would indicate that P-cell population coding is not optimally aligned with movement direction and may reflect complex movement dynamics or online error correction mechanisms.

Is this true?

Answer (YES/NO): NO